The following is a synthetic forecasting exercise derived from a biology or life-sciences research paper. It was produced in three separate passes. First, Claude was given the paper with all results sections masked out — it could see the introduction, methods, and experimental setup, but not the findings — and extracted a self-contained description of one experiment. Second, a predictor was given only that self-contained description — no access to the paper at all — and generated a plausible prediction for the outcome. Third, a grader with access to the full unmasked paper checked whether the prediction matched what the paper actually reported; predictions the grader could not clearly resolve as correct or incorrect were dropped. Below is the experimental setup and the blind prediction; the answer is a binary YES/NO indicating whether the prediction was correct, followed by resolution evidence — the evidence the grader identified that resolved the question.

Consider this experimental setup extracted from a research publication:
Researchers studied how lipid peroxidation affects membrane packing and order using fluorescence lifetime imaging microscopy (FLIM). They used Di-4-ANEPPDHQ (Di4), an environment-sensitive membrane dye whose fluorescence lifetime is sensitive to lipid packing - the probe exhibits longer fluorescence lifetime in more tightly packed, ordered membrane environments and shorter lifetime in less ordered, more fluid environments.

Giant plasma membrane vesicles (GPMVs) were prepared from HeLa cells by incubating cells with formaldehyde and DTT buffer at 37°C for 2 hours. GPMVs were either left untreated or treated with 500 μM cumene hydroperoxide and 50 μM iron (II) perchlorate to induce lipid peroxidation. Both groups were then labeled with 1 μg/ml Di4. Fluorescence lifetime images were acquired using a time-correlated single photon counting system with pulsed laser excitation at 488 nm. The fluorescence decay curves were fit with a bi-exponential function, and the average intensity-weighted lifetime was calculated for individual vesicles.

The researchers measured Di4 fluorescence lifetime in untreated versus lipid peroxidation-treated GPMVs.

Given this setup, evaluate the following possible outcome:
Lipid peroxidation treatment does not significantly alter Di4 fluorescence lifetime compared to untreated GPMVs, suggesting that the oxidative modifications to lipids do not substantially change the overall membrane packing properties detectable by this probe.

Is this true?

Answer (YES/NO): NO